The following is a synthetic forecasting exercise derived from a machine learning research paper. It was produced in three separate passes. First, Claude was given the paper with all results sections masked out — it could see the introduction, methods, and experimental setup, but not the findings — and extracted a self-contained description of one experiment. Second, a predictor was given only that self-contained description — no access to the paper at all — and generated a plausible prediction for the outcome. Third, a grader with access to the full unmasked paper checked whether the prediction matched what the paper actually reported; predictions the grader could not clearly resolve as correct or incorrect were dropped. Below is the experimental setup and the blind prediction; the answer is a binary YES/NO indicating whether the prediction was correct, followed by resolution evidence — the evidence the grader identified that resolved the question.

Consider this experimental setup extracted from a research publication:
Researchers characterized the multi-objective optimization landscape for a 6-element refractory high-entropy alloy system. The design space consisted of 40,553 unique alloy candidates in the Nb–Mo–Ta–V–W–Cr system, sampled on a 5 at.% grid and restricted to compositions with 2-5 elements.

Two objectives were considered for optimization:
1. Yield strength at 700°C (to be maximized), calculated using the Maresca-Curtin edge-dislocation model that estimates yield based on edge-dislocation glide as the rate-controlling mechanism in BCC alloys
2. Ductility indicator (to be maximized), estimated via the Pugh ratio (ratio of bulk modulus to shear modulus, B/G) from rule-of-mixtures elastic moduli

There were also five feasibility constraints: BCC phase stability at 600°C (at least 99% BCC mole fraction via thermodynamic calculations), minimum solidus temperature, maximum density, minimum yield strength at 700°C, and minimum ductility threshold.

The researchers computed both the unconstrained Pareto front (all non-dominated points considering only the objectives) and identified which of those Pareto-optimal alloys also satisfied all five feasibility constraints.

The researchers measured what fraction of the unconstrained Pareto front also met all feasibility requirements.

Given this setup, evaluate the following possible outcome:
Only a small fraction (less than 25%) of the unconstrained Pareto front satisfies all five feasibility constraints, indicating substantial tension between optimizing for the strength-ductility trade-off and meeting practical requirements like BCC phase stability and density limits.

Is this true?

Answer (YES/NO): YES